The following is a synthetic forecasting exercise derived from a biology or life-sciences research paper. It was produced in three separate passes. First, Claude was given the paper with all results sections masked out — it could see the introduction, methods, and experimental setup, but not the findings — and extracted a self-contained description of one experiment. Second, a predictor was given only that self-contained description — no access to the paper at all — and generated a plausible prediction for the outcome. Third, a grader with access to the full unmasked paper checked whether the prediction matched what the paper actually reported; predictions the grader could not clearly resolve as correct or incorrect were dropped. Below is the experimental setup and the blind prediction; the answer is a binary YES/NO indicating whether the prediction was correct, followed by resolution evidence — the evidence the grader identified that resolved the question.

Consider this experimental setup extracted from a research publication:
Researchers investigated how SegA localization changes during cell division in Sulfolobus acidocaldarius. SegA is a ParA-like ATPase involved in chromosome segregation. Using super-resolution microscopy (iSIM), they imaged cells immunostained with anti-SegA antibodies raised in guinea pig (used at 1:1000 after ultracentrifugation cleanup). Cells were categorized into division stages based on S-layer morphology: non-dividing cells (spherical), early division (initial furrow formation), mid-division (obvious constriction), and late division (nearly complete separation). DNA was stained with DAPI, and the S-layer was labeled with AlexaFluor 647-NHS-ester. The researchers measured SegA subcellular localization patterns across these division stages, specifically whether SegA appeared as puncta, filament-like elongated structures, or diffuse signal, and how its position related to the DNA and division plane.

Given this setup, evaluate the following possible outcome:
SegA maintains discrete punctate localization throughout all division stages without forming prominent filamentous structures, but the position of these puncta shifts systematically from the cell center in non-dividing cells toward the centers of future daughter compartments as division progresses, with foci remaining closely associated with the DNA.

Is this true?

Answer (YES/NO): NO